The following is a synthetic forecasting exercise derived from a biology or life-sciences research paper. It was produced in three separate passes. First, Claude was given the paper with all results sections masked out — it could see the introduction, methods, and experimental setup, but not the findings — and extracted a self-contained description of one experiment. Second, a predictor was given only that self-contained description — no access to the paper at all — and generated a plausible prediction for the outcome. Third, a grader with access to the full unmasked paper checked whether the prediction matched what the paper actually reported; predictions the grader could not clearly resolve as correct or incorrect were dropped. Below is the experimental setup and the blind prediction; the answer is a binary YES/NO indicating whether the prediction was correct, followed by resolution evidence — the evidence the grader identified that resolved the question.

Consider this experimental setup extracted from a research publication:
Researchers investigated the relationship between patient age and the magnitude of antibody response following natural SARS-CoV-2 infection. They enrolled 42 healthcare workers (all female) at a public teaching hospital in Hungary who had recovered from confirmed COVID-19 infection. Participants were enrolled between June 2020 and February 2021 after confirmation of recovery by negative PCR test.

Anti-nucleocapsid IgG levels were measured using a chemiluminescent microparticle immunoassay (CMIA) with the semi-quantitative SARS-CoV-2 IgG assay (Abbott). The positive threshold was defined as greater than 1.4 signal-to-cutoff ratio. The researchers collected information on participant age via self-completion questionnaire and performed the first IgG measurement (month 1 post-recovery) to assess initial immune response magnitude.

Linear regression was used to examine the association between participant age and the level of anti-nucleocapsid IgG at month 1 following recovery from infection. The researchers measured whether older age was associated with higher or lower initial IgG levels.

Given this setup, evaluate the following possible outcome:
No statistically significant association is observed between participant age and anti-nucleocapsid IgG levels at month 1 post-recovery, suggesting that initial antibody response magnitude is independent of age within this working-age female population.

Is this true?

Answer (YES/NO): NO